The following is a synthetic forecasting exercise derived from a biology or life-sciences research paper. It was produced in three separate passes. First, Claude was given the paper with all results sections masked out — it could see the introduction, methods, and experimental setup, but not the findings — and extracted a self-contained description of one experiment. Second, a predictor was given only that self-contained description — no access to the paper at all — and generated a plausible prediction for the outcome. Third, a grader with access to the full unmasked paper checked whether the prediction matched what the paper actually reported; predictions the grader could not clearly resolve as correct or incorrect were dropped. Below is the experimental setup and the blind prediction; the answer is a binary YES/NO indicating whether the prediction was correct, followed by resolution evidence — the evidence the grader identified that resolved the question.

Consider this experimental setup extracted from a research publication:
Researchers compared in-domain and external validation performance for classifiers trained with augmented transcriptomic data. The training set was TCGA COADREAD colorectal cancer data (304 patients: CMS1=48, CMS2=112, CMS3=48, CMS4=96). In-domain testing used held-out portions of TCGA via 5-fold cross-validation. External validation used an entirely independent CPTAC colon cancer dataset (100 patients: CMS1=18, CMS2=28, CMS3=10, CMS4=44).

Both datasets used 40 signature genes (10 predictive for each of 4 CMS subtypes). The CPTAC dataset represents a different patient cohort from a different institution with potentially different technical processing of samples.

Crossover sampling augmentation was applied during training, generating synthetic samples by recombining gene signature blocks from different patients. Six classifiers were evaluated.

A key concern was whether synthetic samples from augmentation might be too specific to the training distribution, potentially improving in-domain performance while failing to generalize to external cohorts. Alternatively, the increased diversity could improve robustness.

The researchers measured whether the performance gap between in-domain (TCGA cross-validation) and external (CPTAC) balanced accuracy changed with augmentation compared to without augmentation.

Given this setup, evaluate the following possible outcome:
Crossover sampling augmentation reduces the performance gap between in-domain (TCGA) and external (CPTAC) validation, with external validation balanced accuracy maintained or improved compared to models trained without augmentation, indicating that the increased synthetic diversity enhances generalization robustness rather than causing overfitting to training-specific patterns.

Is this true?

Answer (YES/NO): YES